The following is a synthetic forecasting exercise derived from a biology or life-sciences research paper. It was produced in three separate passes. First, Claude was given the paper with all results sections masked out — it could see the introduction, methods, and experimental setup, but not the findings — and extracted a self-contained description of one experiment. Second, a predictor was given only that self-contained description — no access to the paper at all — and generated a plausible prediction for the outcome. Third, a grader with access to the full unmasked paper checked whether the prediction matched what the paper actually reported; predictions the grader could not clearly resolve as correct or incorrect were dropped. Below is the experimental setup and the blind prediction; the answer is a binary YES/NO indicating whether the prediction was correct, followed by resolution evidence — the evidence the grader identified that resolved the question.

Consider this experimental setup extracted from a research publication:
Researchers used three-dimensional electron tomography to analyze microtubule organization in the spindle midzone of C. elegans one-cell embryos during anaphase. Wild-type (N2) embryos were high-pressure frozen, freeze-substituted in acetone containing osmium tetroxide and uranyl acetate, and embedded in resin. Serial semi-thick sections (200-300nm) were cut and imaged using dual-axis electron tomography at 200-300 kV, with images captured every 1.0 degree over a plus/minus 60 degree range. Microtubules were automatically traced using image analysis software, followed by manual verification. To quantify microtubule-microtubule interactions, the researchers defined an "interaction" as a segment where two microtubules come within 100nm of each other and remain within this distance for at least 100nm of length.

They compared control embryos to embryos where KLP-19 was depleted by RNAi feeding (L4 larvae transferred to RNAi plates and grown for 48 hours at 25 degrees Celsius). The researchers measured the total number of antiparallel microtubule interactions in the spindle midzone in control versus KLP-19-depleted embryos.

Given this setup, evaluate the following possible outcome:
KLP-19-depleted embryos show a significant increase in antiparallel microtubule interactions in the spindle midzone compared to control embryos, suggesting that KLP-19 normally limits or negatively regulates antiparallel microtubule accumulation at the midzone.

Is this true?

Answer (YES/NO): YES